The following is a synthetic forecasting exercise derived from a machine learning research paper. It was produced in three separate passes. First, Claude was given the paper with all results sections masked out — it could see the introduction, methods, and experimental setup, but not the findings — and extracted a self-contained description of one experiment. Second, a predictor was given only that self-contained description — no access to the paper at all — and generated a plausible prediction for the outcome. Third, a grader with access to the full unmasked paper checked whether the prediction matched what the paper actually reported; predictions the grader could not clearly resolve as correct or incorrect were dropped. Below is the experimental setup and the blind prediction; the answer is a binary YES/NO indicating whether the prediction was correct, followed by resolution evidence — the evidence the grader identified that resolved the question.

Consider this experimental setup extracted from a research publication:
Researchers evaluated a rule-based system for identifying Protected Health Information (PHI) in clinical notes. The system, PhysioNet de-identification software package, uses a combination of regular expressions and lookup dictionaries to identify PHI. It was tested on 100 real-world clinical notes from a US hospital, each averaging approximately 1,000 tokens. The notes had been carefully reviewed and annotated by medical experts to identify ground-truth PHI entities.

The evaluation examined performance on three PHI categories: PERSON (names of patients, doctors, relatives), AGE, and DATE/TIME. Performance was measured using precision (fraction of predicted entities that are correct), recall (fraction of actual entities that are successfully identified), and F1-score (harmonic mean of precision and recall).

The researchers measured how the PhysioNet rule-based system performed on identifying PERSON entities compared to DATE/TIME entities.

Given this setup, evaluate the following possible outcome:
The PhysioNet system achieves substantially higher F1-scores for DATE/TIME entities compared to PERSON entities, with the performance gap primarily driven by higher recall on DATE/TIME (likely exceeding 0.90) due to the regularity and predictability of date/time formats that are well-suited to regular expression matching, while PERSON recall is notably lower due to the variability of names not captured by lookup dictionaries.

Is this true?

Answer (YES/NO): NO